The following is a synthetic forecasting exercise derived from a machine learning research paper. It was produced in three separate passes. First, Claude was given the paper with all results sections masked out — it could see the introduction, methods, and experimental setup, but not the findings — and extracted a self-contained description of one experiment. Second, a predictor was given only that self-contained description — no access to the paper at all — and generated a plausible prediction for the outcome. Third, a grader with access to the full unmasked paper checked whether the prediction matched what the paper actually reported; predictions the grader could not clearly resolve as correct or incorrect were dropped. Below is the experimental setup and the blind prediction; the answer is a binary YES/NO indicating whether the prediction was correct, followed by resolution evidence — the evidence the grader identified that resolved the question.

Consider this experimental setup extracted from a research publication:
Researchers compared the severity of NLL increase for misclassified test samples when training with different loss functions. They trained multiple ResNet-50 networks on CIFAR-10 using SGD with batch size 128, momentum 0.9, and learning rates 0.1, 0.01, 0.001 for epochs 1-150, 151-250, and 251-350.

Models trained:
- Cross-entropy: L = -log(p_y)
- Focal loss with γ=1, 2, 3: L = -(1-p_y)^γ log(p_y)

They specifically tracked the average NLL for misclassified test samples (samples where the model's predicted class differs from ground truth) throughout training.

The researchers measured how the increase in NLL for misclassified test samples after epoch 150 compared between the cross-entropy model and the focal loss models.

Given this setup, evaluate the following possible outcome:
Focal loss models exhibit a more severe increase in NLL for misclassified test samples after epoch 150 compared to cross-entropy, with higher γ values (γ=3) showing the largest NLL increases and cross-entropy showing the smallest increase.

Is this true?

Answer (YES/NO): NO